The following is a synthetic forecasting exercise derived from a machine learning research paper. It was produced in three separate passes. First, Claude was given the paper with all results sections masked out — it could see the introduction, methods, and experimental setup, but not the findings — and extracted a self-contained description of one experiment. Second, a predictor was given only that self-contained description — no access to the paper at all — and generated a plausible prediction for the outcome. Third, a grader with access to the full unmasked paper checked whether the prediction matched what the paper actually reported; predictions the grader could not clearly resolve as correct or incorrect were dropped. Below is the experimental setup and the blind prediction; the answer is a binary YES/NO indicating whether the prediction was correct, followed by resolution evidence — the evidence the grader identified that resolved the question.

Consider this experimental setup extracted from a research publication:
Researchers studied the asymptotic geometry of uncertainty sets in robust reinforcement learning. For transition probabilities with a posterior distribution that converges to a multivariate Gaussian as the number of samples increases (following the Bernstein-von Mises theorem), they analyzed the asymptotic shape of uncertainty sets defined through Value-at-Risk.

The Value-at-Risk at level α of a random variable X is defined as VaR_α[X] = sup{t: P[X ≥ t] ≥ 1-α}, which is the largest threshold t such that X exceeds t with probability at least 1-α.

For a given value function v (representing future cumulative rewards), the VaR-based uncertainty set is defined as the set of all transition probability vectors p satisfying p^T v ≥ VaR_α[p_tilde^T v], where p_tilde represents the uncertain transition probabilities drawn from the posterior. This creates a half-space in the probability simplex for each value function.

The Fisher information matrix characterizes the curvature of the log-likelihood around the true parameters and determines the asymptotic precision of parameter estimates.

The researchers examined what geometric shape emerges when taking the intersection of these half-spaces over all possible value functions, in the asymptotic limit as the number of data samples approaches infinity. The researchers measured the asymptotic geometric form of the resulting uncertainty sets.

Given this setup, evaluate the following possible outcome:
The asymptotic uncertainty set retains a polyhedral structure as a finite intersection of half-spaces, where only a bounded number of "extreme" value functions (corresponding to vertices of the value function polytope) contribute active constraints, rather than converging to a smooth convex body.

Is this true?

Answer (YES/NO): NO